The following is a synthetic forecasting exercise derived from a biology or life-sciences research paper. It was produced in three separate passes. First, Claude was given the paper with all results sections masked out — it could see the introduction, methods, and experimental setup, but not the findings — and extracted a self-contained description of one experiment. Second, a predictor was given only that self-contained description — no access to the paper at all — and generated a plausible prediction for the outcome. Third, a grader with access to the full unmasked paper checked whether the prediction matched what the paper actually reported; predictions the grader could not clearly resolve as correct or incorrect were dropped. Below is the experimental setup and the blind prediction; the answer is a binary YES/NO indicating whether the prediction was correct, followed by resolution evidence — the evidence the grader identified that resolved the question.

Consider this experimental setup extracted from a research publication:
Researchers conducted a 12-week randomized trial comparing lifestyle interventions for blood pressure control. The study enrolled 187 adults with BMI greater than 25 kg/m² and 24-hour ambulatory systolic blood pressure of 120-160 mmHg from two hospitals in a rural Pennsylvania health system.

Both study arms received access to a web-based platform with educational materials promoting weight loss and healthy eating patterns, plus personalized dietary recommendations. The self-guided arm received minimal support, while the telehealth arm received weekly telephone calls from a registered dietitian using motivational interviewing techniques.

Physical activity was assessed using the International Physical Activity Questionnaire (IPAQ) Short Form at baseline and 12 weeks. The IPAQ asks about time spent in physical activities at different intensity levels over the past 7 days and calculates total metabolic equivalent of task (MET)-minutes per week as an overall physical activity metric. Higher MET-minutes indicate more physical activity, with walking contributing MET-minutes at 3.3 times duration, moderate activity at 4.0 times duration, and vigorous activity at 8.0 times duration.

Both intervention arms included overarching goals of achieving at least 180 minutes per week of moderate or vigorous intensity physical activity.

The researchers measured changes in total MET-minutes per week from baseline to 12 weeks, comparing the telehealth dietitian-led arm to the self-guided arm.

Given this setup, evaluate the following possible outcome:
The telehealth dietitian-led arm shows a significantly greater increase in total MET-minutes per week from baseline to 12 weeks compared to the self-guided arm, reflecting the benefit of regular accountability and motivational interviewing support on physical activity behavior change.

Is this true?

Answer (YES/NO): YES